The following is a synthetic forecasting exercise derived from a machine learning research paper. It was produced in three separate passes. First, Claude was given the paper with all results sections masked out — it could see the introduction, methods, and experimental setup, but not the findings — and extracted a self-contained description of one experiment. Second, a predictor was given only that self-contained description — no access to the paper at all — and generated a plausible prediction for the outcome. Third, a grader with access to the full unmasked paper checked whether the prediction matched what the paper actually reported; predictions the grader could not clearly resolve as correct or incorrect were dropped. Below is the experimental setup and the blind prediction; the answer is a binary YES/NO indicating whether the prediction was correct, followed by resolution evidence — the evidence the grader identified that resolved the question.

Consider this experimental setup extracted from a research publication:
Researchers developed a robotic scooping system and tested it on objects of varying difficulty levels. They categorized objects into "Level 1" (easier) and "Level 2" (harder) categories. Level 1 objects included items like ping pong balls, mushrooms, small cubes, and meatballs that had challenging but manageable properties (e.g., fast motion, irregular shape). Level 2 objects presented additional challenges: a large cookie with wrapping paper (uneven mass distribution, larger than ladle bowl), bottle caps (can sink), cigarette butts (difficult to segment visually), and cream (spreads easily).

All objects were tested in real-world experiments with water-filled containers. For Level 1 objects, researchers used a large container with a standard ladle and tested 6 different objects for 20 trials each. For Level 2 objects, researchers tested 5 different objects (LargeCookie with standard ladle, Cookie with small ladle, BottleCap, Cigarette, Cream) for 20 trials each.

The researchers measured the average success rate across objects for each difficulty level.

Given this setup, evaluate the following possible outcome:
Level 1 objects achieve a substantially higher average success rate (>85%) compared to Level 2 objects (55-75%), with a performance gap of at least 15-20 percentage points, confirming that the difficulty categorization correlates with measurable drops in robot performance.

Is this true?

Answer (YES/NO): NO